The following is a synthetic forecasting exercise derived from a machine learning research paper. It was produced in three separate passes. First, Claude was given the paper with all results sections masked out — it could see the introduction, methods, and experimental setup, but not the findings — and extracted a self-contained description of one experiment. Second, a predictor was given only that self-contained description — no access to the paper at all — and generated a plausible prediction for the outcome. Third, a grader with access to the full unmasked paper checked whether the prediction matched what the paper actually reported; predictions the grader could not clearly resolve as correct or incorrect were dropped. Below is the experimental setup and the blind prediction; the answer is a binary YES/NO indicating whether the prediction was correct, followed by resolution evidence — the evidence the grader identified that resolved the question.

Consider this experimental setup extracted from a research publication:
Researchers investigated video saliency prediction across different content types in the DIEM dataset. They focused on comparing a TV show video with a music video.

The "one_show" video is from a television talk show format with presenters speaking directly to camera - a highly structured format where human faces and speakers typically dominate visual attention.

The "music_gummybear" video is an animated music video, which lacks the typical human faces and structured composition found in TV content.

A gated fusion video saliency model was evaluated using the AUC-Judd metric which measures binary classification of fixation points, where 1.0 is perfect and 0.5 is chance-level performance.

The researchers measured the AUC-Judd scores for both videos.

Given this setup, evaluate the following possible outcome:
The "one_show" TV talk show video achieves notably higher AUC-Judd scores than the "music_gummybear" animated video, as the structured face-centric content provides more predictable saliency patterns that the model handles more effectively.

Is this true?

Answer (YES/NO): YES